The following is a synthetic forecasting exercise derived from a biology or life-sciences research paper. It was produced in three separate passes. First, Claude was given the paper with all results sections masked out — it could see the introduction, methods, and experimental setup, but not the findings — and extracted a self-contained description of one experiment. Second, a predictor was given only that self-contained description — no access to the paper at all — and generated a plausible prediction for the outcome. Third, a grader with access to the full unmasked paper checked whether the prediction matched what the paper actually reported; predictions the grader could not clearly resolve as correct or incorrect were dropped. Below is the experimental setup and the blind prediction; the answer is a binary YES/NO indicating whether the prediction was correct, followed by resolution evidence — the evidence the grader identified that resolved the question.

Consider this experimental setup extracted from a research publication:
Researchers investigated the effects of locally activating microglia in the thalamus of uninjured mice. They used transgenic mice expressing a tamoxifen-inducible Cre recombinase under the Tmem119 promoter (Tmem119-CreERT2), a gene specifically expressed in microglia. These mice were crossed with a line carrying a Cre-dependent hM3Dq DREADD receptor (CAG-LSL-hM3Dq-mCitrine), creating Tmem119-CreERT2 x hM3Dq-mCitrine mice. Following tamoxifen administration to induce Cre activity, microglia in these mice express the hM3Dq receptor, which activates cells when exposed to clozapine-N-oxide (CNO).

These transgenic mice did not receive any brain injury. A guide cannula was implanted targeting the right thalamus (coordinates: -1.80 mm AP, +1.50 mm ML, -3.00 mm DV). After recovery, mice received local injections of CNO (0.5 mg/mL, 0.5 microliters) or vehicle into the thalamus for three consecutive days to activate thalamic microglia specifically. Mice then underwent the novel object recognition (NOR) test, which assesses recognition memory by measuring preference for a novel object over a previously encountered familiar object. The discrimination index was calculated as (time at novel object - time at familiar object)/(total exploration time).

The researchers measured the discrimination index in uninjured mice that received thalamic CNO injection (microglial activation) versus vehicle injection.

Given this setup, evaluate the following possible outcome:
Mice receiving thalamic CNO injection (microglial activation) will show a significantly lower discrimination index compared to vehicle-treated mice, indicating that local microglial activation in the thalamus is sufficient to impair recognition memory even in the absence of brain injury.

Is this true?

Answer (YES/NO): YES